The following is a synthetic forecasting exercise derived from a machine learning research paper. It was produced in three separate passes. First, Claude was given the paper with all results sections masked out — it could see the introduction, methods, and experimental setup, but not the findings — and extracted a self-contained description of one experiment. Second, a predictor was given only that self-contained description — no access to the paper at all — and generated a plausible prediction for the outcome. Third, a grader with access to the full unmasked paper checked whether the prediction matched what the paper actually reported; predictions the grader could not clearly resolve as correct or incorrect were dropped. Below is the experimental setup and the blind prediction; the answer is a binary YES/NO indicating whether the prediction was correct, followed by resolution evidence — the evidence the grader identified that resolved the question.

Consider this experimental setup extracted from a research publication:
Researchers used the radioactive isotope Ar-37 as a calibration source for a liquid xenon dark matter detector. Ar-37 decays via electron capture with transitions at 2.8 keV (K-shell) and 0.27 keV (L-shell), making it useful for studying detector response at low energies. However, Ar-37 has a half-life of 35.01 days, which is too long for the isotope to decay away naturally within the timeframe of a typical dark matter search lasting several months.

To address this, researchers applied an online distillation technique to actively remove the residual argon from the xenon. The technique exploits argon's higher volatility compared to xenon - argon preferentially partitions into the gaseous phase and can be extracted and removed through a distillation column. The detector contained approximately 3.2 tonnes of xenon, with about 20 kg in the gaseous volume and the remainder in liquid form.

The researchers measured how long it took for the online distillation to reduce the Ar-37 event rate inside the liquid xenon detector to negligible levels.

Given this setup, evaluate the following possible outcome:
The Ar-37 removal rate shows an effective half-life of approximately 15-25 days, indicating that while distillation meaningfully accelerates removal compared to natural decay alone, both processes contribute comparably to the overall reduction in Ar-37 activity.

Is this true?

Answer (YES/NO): NO